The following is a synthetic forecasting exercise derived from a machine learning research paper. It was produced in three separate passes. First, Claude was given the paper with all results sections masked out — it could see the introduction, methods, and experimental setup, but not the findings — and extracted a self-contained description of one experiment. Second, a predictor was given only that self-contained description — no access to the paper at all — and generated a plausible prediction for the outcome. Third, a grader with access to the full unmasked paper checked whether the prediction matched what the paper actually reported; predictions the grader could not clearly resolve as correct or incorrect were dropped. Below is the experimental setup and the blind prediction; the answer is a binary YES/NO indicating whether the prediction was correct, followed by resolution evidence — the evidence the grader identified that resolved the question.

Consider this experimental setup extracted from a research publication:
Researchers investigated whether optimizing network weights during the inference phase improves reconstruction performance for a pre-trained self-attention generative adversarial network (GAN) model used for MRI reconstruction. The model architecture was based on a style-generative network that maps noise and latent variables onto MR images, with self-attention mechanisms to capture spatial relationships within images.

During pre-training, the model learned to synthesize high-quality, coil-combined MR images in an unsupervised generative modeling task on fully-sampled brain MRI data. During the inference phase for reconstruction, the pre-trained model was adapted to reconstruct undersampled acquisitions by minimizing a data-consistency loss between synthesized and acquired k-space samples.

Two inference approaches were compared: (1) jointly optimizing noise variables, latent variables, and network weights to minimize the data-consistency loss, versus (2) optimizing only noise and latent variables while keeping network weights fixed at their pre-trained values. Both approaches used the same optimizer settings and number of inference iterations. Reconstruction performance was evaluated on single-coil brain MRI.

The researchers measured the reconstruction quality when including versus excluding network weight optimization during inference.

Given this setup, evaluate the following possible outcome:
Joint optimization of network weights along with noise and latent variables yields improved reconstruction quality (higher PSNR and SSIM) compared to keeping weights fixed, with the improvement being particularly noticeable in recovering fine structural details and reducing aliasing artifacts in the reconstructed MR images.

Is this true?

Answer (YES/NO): NO